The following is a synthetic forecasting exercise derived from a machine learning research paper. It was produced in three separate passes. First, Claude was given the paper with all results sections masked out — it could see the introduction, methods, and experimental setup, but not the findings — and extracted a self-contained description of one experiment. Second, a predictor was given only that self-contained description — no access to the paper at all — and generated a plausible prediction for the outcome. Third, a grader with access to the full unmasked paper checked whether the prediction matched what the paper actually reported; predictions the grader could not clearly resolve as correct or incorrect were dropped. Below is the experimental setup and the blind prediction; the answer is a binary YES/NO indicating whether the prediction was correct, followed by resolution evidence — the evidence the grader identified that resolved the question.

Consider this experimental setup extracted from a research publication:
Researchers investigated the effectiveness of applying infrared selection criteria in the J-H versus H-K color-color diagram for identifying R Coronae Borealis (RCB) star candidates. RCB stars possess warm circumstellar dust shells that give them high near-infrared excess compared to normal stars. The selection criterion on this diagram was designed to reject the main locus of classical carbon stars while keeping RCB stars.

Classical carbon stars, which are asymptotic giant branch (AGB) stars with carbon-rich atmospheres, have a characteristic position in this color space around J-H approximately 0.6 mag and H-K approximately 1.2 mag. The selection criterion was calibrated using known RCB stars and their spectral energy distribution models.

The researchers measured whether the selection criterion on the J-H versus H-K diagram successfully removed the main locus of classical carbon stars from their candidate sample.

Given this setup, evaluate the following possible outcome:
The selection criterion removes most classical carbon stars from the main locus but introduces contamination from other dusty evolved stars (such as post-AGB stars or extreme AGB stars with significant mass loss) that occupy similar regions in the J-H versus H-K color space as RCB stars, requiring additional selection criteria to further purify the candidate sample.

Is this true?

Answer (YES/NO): NO